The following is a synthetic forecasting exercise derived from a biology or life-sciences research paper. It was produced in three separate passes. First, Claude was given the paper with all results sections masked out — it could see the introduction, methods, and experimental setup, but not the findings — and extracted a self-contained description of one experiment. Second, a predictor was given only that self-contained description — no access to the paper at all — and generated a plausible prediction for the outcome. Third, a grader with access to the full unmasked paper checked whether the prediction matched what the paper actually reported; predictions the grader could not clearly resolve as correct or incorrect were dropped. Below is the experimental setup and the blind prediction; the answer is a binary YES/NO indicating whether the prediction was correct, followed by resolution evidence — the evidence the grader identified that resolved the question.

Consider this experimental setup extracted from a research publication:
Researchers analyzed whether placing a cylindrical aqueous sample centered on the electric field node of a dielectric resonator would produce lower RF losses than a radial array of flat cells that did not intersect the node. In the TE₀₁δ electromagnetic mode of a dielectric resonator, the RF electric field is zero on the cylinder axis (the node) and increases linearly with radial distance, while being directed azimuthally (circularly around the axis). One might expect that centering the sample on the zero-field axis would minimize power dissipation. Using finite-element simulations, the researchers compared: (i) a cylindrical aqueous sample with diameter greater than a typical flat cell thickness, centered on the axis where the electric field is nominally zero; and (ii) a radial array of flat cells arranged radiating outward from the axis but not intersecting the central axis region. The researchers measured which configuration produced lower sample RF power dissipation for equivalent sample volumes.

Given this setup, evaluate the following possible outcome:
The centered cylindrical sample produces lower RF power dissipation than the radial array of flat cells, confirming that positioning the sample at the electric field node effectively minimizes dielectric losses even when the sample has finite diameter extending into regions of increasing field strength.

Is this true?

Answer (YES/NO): NO